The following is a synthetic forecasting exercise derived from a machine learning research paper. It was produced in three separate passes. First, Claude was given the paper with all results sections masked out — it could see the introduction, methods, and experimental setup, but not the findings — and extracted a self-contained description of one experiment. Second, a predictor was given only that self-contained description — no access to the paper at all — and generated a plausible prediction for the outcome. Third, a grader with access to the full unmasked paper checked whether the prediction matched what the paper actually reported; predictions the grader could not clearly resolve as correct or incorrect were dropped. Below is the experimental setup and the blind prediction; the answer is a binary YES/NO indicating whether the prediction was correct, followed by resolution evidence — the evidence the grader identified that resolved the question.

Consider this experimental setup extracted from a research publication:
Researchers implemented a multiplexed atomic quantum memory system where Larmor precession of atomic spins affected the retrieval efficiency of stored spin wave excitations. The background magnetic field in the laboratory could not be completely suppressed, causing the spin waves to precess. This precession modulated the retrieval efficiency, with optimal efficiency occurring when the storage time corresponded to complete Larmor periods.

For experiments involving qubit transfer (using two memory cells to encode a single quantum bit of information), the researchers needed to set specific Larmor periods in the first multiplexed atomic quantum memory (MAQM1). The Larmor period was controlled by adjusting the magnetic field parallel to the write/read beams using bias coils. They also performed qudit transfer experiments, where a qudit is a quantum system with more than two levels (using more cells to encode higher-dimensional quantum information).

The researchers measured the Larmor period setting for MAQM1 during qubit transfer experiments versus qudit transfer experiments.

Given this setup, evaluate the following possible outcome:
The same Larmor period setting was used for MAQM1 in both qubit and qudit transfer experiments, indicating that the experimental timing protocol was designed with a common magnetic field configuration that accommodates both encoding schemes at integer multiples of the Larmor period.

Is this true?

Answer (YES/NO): NO